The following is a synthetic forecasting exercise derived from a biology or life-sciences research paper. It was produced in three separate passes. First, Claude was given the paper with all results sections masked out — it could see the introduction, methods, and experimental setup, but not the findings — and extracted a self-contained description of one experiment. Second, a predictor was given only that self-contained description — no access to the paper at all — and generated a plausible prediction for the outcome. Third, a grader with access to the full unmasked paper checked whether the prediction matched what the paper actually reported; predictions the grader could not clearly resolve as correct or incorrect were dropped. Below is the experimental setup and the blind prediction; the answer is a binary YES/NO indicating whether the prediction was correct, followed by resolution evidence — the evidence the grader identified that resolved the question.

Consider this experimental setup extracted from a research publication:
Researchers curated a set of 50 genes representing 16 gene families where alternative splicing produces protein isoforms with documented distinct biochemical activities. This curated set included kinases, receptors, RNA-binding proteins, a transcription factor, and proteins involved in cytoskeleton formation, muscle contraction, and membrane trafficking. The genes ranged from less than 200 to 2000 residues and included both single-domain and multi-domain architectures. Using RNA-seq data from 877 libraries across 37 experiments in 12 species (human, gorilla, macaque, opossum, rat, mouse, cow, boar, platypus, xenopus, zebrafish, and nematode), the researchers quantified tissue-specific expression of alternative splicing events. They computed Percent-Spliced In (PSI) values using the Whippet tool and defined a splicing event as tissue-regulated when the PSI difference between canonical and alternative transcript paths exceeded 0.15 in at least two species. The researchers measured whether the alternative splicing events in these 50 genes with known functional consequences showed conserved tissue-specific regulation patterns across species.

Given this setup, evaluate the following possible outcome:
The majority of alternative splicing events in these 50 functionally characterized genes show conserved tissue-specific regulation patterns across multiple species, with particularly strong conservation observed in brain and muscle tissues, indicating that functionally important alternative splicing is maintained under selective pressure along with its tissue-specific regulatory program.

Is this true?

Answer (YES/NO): NO